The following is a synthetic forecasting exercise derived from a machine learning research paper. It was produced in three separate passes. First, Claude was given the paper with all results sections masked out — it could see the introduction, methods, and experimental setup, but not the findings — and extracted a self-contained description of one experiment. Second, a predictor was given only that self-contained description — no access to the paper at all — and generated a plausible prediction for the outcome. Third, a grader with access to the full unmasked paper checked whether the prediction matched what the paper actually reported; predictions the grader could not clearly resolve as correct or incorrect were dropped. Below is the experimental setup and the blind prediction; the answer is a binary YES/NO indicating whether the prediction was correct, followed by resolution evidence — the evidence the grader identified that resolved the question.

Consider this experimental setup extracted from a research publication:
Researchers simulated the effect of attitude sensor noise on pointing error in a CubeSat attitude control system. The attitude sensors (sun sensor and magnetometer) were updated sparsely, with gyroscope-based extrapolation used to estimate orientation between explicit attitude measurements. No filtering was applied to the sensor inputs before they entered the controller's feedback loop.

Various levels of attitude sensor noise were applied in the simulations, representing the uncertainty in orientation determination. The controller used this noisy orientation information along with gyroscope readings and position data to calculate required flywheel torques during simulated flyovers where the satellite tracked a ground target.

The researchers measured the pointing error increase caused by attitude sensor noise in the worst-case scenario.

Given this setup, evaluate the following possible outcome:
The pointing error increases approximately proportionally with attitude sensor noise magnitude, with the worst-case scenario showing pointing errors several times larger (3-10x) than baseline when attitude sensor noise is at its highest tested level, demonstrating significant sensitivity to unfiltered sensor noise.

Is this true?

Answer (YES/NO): NO